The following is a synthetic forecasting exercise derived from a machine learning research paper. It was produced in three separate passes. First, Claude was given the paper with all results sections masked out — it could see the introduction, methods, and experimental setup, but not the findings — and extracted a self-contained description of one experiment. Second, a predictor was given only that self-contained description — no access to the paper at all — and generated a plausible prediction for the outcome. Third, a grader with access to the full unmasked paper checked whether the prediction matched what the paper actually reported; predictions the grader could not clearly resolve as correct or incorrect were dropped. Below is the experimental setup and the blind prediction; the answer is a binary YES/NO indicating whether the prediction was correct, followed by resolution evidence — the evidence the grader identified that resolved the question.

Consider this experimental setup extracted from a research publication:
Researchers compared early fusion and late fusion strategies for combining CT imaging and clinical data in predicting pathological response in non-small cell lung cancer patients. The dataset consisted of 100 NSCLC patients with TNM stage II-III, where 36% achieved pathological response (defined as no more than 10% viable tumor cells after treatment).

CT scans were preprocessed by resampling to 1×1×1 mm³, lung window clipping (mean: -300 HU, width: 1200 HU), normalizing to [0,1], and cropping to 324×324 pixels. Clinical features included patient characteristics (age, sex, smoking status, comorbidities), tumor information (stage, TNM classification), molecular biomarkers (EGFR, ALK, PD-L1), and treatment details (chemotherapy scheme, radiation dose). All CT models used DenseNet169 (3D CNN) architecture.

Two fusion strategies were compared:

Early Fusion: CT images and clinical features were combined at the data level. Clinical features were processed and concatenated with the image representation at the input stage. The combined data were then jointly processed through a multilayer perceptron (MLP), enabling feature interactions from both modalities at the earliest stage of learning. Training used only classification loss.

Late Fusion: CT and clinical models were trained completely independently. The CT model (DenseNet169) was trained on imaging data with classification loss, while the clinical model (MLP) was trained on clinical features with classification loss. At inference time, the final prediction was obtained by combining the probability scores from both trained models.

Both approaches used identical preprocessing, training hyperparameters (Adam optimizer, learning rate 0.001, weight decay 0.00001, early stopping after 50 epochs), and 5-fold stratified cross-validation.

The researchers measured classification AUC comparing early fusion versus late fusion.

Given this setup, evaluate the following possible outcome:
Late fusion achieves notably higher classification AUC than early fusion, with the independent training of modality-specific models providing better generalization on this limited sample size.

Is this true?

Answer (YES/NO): NO